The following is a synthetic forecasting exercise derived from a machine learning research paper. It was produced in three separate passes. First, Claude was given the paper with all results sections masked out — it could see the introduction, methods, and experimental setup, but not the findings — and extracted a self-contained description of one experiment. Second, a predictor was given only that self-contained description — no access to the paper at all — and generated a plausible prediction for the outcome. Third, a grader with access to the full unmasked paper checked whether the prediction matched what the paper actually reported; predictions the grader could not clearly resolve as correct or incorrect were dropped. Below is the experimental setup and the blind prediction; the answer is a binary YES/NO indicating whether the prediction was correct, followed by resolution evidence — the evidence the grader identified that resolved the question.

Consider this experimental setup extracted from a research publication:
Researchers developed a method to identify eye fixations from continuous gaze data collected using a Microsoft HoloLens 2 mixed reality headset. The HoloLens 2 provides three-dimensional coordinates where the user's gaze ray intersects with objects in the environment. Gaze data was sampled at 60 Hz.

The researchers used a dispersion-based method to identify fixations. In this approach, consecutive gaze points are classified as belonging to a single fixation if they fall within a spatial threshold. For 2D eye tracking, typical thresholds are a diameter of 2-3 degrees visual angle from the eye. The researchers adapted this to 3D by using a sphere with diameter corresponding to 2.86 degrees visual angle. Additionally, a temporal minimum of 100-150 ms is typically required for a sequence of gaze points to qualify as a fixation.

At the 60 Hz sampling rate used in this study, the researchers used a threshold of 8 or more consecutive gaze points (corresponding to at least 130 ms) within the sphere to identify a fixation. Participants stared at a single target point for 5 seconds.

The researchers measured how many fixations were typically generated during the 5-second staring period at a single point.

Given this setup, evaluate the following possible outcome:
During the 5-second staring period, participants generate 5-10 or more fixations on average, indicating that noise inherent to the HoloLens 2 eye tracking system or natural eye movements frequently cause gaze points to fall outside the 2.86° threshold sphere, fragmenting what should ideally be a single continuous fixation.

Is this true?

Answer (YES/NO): YES